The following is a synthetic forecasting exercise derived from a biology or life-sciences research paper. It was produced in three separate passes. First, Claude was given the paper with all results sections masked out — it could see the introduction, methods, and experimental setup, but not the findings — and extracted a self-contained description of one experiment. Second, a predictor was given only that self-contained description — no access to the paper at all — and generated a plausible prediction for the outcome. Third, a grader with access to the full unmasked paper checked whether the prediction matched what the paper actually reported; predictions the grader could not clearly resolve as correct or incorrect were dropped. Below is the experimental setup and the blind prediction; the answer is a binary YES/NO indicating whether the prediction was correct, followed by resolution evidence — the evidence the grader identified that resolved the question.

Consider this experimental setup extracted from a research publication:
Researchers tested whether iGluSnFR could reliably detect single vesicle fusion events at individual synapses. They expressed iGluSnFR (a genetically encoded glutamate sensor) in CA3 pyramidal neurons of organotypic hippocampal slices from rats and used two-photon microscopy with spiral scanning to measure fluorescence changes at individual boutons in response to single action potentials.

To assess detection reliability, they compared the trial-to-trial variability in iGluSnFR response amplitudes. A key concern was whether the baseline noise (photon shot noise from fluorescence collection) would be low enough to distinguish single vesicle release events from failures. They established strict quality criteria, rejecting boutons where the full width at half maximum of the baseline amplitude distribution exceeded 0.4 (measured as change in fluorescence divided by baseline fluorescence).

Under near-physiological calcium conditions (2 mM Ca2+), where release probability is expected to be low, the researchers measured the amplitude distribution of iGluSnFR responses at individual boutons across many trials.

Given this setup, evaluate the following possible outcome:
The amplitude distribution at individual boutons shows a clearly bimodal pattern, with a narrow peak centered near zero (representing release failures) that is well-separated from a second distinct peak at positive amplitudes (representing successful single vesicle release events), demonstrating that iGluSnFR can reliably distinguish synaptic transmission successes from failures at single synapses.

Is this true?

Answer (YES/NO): YES